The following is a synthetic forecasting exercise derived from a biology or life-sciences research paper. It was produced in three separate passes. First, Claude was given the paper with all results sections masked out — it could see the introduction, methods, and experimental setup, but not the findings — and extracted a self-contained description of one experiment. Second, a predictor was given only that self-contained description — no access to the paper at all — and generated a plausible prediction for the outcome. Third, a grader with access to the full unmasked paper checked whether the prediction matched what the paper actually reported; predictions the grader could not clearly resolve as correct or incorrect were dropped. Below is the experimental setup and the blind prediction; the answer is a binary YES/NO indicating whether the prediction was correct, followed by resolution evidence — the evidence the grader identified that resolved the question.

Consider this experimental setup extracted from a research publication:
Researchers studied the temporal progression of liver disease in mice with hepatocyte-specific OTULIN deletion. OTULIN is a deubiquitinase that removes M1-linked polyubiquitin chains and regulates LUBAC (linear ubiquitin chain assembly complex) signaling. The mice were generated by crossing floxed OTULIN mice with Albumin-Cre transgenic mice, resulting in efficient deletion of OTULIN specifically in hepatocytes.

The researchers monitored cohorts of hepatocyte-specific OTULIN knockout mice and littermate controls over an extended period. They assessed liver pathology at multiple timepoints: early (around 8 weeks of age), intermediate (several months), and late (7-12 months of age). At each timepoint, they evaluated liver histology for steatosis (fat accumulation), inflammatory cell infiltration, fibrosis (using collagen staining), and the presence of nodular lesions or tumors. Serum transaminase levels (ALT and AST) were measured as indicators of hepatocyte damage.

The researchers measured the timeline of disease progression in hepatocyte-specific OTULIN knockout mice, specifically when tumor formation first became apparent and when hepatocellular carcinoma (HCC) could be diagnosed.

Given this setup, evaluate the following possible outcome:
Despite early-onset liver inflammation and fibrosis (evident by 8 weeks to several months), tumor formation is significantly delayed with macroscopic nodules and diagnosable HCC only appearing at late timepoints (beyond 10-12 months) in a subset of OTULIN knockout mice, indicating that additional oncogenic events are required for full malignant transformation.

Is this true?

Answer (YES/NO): NO